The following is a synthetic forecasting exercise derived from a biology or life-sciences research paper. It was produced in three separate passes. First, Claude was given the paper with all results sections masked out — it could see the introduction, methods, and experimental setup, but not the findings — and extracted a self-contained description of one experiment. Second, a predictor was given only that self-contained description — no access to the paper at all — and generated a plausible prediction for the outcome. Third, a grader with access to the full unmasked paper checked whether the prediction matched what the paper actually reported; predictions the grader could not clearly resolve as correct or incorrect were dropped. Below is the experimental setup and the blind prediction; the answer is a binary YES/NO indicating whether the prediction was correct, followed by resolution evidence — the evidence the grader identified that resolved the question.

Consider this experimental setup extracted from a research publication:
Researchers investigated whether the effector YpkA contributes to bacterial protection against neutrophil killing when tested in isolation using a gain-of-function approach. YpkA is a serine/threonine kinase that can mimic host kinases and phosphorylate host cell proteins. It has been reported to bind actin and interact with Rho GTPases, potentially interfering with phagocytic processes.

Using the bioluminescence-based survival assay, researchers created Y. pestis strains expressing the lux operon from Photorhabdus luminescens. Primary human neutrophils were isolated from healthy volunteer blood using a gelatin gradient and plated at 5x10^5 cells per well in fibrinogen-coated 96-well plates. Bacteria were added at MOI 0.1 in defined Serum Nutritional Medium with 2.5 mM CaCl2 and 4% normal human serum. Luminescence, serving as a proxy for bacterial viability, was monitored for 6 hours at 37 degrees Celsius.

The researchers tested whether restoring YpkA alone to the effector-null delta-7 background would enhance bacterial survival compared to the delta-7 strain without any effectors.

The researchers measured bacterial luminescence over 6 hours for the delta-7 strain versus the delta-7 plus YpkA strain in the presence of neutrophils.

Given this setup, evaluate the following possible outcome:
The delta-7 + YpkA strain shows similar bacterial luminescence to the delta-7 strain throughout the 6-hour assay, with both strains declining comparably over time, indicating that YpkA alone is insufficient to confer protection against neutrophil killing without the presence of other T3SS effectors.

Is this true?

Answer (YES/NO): YES